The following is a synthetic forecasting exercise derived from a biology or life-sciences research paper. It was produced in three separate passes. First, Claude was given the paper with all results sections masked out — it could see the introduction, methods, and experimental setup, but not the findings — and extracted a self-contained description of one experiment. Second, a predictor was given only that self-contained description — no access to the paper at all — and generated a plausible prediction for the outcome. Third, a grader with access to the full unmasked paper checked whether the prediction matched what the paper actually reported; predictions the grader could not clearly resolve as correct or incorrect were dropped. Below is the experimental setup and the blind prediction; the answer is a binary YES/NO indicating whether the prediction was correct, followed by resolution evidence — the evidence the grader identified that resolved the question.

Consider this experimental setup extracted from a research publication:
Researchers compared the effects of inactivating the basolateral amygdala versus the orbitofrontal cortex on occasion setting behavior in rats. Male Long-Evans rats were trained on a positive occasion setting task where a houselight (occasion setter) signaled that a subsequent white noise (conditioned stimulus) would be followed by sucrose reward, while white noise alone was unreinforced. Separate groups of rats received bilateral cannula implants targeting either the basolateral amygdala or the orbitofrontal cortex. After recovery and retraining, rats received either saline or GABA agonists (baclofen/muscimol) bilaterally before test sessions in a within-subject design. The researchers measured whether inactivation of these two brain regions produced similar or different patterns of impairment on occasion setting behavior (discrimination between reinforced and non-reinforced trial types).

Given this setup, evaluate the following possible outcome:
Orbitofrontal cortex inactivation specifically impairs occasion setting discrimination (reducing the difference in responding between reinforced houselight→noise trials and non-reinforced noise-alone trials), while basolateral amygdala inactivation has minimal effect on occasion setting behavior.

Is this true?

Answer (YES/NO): NO